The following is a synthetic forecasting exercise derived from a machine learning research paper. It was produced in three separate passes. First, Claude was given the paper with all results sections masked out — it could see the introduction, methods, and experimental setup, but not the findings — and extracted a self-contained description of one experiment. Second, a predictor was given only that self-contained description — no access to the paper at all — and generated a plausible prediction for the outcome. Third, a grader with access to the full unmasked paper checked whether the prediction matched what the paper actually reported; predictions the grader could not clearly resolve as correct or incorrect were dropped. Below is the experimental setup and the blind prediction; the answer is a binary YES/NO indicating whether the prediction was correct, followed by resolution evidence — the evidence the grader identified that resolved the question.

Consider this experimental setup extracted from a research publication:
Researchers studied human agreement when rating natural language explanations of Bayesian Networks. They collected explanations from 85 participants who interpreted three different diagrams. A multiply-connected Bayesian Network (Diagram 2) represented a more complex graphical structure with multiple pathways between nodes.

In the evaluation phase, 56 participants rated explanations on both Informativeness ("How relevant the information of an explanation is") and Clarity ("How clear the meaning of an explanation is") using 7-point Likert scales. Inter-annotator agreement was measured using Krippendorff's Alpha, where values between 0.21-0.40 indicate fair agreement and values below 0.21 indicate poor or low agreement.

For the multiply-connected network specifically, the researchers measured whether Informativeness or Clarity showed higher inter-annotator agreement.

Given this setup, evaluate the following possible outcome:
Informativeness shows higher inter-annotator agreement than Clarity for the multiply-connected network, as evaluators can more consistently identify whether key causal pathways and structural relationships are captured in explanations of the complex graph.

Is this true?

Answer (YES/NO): YES